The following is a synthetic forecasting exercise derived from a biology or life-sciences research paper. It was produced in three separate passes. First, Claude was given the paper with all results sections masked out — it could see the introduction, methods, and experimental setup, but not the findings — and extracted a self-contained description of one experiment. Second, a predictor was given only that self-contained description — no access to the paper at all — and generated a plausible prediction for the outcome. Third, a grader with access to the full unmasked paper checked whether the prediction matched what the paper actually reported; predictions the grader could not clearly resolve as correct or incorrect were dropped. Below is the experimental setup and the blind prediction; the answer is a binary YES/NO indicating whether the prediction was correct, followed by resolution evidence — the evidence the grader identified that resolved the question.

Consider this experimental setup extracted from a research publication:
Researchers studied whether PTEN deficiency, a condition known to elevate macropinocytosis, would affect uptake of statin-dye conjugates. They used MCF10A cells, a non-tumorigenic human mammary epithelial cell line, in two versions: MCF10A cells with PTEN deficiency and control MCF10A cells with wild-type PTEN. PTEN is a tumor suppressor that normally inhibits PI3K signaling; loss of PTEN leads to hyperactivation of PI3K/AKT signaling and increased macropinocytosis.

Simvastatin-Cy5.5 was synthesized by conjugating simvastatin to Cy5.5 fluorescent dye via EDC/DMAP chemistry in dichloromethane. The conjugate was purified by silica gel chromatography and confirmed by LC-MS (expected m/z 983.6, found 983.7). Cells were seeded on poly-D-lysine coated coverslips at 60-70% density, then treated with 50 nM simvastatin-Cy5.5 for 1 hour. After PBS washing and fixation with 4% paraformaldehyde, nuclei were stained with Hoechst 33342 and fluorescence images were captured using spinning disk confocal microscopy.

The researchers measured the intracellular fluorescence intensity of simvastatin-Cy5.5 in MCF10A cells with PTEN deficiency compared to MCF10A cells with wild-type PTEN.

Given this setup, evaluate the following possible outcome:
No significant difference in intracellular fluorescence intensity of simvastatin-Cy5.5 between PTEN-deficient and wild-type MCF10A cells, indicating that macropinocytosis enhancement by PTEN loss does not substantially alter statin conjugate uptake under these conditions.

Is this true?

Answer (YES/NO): NO